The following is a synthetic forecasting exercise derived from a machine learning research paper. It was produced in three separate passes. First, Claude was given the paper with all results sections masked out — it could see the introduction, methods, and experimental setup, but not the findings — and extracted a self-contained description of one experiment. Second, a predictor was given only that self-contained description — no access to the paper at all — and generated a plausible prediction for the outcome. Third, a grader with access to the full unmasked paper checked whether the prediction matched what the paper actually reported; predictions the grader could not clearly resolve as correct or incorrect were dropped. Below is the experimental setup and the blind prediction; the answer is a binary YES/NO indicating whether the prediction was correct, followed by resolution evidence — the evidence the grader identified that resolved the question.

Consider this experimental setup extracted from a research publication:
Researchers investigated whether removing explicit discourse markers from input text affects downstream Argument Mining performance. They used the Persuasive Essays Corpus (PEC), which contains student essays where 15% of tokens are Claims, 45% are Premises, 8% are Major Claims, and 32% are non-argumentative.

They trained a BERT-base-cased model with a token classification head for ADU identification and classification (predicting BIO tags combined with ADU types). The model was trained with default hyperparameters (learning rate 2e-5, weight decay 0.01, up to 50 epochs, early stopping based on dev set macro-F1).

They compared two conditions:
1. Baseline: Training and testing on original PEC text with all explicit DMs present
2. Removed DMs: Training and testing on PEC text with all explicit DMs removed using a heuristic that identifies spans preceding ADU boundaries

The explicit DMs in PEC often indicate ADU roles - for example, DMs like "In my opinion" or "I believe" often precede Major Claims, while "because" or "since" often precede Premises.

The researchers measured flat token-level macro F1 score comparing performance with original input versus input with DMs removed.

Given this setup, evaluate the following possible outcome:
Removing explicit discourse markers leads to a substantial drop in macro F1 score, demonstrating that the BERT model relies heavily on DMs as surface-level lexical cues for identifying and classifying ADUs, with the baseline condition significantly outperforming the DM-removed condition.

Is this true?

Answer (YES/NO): NO